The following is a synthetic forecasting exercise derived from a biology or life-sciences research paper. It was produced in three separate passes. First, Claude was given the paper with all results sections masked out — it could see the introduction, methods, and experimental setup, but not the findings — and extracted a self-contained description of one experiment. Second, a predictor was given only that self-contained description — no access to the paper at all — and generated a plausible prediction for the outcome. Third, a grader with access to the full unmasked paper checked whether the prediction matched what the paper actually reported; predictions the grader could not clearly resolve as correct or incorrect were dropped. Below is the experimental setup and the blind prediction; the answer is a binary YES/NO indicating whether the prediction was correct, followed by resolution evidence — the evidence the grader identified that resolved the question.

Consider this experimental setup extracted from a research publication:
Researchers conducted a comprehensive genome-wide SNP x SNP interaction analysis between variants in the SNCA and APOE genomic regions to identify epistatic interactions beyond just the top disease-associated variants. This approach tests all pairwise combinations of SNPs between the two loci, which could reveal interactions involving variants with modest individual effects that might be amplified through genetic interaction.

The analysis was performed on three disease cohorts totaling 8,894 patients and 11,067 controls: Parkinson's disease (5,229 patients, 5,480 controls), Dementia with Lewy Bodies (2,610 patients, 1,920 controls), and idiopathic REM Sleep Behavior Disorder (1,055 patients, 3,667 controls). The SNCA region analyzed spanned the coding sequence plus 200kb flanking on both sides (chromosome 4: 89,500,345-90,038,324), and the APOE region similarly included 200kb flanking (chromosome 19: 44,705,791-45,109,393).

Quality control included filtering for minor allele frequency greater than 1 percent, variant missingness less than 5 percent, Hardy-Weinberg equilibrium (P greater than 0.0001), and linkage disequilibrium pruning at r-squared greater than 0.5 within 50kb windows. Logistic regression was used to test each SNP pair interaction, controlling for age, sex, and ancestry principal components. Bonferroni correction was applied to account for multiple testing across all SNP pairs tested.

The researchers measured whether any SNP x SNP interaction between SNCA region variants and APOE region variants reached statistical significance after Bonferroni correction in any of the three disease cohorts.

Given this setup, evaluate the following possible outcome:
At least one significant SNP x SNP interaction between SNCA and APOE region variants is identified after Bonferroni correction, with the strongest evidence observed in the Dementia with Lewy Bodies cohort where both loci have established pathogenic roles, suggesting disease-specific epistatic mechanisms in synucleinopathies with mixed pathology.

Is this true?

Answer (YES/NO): NO